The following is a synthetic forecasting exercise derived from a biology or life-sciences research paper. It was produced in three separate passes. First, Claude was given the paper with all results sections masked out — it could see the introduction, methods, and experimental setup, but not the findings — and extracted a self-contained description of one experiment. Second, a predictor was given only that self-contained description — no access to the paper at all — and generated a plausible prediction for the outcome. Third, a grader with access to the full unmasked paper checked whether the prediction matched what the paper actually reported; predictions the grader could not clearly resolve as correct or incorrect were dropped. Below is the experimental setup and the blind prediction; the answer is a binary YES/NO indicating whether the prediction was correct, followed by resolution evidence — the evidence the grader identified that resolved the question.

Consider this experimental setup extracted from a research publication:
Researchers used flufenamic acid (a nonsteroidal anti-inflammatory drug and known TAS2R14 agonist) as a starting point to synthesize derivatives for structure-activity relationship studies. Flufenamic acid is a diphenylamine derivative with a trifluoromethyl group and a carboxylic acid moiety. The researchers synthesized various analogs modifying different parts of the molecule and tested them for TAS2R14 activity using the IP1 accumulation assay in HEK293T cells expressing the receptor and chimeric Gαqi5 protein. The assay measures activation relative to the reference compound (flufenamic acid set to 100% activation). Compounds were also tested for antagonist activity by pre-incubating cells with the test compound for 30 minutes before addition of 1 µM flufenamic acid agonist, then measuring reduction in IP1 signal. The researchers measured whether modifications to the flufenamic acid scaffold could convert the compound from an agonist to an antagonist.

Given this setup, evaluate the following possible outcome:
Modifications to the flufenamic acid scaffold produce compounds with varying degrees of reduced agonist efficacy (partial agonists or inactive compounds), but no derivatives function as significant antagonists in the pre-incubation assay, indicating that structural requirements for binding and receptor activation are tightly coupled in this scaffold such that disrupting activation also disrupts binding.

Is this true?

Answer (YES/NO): NO